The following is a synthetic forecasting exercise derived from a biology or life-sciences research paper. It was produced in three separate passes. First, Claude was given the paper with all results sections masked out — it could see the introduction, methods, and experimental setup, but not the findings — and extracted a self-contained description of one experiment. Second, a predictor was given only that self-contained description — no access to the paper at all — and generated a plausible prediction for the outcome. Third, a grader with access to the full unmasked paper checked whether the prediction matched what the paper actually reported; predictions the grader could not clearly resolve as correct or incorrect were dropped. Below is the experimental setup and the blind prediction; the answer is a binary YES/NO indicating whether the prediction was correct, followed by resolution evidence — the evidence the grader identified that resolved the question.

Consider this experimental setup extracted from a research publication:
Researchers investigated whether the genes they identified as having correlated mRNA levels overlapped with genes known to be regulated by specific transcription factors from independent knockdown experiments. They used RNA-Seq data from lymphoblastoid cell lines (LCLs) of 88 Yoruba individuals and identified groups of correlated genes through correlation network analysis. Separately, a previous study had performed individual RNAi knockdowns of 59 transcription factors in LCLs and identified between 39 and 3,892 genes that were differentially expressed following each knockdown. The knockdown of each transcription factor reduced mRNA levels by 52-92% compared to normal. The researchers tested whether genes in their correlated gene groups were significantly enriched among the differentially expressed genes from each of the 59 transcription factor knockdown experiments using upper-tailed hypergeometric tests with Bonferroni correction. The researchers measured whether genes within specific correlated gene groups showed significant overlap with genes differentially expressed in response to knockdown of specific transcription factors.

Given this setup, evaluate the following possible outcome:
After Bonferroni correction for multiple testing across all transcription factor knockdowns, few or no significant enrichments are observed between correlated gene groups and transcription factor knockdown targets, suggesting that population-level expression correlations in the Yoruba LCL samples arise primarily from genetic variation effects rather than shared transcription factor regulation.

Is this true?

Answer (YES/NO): NO